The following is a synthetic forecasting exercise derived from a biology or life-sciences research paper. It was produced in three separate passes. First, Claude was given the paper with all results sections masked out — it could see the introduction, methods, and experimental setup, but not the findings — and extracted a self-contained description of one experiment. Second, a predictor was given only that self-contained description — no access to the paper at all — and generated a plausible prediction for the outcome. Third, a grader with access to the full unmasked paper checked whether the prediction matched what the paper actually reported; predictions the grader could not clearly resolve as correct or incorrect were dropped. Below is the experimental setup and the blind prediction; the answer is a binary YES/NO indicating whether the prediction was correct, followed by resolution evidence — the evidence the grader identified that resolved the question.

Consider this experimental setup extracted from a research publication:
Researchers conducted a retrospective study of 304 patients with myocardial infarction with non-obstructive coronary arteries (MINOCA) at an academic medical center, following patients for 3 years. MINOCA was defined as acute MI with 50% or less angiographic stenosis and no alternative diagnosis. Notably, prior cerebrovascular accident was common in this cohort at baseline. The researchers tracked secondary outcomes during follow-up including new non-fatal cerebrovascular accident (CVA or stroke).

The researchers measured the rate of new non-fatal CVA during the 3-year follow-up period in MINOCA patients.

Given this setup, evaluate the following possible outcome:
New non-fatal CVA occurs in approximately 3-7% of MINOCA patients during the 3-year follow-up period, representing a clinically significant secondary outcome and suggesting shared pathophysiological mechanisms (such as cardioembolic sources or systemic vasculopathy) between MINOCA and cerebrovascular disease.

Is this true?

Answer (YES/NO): NO